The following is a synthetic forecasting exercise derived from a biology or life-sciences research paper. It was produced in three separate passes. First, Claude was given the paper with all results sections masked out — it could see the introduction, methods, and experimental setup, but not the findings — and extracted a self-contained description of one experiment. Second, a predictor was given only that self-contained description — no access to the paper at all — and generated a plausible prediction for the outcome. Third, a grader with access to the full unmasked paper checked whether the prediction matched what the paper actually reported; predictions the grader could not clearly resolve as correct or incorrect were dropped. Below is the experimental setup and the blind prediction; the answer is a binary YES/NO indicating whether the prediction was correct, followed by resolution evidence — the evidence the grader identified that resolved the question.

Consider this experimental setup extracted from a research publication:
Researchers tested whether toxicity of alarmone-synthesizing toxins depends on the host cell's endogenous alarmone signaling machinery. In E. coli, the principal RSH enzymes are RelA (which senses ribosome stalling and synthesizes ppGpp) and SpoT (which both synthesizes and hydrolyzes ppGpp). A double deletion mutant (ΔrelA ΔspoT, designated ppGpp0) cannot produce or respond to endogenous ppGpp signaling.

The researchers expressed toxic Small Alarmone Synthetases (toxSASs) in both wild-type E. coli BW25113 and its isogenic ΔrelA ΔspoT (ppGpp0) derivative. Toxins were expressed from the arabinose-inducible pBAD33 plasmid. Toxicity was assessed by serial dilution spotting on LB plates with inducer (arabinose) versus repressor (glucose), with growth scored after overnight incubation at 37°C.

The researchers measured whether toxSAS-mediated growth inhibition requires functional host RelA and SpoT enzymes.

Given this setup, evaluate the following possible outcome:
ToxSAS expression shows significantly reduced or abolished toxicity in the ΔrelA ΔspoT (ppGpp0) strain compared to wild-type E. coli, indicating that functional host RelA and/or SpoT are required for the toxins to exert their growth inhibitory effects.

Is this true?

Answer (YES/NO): NO